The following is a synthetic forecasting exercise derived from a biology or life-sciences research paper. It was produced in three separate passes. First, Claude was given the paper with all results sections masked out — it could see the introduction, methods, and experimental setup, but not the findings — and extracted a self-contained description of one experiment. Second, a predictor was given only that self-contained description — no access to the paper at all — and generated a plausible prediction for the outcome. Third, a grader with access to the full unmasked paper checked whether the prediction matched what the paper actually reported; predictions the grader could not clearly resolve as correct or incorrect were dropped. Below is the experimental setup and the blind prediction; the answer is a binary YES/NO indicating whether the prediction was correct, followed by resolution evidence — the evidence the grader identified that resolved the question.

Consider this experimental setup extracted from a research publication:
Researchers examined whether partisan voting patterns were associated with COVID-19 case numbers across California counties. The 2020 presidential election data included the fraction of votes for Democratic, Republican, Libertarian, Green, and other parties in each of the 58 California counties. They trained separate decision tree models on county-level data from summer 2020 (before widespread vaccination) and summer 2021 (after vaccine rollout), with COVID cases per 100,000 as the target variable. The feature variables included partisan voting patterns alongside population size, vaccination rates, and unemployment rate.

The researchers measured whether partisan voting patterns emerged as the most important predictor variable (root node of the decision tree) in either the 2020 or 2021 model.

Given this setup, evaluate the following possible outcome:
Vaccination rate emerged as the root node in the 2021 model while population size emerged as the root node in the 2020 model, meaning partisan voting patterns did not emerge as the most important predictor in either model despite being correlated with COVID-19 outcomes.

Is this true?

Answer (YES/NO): NO